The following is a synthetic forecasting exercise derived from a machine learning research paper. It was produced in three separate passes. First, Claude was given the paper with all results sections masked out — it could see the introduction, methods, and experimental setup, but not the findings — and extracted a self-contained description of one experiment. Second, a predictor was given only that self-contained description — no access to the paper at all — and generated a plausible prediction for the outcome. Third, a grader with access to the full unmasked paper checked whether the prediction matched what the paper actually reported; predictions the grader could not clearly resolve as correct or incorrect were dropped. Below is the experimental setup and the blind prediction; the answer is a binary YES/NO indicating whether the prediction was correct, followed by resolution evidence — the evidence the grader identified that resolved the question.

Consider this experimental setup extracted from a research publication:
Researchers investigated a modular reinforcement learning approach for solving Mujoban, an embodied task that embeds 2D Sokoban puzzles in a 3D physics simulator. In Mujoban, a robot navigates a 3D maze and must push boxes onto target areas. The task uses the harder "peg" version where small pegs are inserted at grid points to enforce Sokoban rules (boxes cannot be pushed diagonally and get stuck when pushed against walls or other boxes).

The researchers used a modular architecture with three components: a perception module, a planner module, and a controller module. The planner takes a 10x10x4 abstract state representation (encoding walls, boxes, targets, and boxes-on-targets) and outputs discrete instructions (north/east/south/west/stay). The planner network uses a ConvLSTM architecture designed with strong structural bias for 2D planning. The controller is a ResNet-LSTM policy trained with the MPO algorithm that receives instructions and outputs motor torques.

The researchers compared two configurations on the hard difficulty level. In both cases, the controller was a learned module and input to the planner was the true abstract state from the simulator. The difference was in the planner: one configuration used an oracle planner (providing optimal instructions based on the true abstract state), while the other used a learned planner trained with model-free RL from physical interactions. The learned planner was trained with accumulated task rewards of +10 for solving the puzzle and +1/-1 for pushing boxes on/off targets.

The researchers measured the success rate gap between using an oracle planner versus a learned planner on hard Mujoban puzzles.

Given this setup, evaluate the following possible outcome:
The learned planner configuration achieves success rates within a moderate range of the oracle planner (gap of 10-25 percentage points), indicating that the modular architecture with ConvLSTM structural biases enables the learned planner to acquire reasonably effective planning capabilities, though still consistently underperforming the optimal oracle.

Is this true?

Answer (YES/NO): YES